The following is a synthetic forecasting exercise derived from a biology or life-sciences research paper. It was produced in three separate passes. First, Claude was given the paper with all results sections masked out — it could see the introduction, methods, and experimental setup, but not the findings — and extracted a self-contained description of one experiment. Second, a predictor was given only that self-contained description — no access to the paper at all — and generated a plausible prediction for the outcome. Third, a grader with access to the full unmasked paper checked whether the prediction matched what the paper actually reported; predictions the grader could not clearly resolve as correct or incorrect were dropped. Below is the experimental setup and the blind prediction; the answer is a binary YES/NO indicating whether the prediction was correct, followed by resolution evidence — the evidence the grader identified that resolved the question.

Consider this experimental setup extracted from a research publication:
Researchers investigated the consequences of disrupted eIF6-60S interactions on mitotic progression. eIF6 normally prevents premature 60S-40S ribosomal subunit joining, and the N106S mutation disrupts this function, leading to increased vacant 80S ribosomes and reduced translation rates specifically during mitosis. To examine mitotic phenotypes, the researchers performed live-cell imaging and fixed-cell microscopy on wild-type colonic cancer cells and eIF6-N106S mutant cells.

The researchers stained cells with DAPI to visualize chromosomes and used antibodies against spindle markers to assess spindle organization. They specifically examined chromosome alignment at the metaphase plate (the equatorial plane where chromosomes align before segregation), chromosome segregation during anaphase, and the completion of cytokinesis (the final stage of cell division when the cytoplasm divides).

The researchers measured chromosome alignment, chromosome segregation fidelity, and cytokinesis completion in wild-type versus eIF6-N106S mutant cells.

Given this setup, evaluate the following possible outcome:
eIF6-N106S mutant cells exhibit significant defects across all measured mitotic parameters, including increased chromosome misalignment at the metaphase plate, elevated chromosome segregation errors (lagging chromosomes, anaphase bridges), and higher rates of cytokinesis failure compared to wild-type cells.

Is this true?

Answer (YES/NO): YES